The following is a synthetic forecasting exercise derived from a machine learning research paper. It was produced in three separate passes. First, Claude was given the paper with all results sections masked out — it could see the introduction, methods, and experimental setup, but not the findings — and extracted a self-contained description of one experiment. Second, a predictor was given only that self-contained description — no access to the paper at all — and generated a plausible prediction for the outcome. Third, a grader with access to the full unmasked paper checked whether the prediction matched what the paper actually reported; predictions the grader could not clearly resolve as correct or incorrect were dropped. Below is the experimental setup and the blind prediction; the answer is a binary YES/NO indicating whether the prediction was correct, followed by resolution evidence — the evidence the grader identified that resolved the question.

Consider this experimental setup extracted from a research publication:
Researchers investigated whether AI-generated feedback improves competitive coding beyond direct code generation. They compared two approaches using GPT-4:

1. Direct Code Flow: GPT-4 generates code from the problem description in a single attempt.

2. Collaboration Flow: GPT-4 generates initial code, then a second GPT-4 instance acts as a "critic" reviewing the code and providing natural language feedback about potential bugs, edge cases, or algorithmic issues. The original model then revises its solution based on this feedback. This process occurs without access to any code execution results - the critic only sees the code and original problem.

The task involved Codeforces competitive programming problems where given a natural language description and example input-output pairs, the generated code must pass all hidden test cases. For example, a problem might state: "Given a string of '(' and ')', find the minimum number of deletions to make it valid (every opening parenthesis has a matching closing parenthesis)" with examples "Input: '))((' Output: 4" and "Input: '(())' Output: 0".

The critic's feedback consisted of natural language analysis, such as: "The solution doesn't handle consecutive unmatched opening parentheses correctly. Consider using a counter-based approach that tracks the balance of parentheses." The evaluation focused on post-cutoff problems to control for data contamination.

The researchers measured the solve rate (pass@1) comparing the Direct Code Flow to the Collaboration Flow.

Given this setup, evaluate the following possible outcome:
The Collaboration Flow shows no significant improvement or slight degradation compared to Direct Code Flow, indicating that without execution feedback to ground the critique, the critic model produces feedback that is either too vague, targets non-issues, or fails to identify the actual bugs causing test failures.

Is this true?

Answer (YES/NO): YES